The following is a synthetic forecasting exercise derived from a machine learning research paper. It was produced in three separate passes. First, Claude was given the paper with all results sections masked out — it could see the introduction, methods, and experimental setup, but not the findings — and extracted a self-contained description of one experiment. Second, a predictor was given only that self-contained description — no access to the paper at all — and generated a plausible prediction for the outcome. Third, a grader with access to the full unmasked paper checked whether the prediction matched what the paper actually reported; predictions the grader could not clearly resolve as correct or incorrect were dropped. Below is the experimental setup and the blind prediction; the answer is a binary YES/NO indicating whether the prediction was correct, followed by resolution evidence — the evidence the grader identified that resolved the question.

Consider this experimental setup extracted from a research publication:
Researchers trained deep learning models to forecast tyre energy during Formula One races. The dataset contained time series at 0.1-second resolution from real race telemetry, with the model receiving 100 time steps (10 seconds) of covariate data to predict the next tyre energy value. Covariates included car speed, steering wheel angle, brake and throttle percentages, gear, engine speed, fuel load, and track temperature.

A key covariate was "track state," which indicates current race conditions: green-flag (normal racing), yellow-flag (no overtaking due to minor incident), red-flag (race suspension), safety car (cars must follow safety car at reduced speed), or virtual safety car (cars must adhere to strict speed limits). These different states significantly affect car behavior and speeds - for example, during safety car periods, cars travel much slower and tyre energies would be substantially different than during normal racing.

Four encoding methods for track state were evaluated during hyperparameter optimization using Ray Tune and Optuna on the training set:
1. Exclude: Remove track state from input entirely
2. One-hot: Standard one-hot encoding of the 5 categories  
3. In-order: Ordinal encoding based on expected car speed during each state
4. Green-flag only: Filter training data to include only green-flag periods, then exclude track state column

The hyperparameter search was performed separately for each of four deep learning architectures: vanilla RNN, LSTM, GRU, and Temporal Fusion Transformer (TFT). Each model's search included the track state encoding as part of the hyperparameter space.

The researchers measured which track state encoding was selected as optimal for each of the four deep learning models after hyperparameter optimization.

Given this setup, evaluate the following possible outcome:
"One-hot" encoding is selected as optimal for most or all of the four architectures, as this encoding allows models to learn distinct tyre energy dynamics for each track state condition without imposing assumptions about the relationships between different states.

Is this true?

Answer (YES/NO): YES